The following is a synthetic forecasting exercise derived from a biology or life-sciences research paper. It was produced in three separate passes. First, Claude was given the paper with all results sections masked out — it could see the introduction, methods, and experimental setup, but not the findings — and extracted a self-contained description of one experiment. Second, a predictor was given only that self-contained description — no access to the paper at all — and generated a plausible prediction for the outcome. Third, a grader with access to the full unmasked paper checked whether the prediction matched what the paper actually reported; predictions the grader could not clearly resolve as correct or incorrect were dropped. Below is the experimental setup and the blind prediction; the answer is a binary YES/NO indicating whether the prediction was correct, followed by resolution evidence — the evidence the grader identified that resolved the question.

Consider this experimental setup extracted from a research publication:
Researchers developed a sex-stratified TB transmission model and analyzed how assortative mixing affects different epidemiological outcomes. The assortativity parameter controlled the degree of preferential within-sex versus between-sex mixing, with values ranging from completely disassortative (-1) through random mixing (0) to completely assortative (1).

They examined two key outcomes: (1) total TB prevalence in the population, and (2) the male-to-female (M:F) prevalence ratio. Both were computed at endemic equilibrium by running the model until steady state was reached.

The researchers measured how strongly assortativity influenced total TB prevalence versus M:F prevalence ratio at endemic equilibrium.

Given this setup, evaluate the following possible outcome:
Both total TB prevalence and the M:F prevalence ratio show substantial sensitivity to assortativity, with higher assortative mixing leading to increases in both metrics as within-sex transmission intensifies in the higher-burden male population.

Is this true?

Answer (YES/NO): NO